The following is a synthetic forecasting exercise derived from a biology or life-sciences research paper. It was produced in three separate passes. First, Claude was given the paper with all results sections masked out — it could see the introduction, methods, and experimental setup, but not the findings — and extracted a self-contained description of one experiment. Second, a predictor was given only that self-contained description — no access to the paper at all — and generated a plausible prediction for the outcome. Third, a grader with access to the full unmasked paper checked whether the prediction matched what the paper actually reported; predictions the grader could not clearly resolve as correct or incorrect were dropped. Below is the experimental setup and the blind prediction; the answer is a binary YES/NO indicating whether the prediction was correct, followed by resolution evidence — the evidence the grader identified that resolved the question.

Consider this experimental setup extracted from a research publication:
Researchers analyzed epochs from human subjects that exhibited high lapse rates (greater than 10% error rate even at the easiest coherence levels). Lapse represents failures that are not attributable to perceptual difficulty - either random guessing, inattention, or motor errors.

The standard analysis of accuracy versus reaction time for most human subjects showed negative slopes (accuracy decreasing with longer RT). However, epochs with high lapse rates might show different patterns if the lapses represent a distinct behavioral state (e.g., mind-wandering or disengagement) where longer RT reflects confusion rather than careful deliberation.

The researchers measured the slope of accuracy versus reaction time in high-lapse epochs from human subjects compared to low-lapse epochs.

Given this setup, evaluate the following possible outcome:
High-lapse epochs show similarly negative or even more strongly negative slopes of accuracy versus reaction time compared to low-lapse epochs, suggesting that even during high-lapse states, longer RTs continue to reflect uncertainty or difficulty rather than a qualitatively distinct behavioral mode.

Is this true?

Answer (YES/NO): NO